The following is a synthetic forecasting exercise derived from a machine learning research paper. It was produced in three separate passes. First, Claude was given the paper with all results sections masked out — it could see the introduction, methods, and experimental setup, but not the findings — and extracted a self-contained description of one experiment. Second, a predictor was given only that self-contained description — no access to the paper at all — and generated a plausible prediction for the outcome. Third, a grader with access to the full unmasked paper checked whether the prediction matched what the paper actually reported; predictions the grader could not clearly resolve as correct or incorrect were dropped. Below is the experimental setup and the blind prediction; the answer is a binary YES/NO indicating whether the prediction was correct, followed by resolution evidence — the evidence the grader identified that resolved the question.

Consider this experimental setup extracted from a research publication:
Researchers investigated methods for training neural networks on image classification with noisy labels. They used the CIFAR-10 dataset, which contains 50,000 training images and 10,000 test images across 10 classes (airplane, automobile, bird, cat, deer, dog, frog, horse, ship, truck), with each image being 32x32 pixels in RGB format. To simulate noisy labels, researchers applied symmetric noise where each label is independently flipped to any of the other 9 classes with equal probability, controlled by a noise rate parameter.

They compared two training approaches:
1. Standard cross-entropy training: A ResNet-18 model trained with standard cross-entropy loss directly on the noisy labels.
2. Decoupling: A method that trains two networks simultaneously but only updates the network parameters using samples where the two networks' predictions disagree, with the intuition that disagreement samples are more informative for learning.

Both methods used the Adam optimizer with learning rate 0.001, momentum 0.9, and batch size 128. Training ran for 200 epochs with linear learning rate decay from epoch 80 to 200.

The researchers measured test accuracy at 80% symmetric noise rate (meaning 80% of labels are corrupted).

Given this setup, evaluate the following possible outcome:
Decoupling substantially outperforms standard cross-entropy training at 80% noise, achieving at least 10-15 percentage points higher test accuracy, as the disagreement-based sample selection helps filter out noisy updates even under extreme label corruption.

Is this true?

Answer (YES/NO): NO